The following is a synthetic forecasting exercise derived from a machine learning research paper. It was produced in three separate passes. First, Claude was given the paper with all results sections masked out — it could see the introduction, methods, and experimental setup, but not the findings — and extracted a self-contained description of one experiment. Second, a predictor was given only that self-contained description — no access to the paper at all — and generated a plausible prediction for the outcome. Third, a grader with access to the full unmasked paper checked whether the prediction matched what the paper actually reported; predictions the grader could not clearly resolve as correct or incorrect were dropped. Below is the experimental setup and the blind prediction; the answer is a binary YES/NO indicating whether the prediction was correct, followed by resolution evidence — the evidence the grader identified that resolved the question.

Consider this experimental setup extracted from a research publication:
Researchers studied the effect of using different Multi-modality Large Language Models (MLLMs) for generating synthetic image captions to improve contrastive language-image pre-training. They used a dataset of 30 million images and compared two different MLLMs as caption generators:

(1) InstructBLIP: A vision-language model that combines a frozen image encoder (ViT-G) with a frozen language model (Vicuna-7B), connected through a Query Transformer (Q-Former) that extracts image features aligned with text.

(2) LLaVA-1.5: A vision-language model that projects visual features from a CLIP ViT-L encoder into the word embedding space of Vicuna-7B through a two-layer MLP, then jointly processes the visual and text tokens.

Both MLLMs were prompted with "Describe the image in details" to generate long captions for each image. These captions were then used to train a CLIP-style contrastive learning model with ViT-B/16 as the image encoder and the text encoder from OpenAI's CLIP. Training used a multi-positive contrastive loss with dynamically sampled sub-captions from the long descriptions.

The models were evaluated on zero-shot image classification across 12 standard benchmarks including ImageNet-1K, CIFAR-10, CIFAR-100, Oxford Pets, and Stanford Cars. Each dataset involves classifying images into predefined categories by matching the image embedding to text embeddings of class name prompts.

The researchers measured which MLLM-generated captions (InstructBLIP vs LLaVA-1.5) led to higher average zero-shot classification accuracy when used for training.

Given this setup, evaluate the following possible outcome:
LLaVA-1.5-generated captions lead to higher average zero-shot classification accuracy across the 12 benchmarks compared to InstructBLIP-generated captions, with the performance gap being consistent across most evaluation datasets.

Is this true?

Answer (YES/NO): YES